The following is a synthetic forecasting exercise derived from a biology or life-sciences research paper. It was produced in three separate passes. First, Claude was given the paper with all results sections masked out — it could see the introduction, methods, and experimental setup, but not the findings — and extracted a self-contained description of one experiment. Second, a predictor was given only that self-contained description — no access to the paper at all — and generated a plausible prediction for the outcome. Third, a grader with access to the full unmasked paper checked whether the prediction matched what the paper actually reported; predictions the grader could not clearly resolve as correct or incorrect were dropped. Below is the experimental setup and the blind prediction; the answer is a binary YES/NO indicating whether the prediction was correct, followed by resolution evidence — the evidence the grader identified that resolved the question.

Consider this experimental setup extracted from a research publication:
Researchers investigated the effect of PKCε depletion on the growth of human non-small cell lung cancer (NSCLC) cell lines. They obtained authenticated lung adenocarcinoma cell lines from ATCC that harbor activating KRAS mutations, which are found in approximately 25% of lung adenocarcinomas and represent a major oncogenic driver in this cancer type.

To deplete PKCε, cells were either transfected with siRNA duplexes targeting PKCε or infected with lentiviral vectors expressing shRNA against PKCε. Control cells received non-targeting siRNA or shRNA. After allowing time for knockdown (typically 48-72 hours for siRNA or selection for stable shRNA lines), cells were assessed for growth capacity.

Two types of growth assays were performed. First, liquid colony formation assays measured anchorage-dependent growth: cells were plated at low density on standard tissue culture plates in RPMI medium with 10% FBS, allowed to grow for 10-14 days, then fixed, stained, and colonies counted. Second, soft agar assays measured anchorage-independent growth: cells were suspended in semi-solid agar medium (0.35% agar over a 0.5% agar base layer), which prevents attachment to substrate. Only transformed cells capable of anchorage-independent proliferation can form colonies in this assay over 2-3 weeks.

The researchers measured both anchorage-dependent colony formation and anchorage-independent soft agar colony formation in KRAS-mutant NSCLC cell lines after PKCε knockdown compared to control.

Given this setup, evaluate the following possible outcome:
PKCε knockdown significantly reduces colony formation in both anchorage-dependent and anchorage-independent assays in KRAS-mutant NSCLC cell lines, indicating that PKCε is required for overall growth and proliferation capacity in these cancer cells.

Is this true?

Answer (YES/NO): YES